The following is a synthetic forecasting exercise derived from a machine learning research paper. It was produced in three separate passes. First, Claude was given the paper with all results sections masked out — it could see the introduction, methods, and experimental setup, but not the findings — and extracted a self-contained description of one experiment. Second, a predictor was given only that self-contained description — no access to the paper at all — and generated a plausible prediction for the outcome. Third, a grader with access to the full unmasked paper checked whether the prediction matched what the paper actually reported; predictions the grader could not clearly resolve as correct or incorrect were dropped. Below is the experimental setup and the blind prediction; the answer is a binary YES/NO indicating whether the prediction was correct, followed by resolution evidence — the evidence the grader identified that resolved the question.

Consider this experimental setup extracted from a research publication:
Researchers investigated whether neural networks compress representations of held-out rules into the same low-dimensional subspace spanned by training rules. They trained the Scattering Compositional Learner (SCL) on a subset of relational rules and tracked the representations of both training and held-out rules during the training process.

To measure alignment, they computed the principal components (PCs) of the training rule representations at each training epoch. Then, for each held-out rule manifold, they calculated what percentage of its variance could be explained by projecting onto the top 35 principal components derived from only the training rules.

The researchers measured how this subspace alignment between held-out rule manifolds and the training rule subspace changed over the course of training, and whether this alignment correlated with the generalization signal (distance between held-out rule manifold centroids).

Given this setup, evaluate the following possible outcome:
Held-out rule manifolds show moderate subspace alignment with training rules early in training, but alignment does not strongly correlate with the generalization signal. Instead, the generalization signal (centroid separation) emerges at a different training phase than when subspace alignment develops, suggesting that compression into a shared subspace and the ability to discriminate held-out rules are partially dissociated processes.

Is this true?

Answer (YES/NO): NO